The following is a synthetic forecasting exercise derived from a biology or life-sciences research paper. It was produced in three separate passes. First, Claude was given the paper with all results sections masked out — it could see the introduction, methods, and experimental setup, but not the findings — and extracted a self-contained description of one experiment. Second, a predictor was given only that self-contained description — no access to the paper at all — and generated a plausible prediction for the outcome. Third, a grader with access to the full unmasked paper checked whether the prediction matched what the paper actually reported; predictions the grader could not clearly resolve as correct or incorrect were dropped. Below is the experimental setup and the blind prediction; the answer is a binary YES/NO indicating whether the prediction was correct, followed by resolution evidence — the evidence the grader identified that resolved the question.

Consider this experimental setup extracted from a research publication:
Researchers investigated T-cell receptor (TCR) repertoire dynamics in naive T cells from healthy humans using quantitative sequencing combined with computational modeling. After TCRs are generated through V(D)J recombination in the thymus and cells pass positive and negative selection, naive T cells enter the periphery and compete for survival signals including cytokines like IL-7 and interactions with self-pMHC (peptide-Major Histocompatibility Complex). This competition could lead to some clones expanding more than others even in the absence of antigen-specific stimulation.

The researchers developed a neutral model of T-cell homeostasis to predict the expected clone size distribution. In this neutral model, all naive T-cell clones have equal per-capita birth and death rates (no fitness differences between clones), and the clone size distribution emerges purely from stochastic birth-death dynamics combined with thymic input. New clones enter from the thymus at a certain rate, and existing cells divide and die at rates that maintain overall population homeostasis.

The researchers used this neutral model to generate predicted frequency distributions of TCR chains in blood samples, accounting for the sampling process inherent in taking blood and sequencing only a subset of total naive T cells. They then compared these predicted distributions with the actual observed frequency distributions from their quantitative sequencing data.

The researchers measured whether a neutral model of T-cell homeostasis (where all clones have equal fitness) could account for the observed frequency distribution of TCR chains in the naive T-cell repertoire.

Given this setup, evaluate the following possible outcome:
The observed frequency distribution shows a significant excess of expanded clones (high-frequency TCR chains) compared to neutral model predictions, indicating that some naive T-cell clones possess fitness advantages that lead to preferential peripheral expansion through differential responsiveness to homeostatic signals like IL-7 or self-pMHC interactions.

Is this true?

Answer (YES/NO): YES